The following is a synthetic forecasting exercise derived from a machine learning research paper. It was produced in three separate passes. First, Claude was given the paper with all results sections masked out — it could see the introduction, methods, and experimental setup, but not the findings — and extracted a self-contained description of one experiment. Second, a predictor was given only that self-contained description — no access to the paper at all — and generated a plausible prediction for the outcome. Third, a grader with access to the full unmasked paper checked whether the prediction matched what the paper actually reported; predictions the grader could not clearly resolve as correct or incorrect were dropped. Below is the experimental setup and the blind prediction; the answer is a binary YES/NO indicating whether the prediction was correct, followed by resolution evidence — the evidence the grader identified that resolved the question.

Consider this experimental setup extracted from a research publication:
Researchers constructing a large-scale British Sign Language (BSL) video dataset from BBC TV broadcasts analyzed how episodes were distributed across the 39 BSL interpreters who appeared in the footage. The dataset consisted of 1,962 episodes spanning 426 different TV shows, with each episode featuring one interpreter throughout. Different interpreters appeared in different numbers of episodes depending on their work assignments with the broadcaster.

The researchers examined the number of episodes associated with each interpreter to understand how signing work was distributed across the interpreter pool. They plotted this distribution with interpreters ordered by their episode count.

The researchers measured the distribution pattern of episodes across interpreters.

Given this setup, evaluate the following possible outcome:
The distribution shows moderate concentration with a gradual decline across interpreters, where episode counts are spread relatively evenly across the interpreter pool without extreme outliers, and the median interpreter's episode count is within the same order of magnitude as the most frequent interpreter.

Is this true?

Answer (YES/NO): NO